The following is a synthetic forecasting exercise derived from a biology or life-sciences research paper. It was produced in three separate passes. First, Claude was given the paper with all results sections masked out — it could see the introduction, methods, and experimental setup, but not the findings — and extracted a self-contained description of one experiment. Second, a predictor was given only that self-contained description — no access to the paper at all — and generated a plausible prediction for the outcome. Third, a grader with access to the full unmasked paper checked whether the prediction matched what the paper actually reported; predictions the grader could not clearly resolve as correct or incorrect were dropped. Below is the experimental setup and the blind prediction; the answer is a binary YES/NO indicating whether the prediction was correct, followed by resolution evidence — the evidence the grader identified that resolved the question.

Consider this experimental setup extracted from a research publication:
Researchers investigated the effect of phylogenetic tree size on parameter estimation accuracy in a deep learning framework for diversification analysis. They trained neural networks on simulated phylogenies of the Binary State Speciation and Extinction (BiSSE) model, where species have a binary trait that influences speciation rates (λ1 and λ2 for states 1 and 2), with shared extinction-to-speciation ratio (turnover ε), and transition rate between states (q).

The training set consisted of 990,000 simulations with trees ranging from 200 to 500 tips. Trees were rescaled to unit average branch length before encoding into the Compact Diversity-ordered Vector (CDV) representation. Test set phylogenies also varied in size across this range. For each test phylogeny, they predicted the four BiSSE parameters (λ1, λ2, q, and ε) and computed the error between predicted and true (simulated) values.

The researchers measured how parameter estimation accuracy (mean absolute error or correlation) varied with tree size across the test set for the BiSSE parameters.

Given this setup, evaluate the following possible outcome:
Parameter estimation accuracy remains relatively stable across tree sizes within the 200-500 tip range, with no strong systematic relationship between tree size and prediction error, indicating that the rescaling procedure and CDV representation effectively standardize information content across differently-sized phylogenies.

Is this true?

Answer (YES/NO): NO